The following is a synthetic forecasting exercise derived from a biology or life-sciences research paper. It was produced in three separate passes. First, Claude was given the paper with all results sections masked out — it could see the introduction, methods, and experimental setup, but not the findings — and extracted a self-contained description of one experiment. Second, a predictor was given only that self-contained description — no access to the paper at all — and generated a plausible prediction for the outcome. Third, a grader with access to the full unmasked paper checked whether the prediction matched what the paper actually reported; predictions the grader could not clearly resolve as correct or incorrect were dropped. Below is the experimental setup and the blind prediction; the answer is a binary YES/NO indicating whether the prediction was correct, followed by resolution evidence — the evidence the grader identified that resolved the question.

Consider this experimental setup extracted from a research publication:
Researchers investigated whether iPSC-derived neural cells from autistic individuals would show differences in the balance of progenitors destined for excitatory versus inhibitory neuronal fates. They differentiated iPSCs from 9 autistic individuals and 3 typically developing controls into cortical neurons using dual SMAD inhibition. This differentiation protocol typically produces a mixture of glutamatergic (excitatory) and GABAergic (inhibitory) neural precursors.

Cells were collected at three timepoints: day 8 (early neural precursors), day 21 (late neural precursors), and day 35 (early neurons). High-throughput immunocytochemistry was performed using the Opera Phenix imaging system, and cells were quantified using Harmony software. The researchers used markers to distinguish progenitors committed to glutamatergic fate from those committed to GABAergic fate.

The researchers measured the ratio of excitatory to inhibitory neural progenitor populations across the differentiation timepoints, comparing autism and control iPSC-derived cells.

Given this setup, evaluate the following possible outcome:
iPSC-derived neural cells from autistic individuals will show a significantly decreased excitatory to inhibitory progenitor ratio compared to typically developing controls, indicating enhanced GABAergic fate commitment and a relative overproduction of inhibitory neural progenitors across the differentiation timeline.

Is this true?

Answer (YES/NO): NO